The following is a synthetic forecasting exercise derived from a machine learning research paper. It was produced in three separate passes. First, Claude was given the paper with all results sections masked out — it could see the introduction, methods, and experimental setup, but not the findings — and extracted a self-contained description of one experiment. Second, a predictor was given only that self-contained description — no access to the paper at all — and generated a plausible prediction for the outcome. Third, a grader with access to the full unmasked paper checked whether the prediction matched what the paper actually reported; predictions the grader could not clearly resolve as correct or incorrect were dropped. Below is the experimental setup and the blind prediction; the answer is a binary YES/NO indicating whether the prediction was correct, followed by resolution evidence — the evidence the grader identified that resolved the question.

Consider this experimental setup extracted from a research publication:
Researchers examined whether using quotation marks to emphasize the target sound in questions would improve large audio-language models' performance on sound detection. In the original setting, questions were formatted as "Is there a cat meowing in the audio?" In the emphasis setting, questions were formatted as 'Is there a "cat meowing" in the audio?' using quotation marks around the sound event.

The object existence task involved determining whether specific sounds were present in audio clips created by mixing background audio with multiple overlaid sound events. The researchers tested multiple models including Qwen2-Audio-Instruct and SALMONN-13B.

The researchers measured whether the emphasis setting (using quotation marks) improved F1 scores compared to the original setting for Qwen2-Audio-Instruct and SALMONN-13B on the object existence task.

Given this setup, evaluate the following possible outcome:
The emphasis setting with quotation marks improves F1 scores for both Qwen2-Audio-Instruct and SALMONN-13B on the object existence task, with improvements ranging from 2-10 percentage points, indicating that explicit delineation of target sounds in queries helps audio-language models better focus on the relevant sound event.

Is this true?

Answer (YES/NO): NO